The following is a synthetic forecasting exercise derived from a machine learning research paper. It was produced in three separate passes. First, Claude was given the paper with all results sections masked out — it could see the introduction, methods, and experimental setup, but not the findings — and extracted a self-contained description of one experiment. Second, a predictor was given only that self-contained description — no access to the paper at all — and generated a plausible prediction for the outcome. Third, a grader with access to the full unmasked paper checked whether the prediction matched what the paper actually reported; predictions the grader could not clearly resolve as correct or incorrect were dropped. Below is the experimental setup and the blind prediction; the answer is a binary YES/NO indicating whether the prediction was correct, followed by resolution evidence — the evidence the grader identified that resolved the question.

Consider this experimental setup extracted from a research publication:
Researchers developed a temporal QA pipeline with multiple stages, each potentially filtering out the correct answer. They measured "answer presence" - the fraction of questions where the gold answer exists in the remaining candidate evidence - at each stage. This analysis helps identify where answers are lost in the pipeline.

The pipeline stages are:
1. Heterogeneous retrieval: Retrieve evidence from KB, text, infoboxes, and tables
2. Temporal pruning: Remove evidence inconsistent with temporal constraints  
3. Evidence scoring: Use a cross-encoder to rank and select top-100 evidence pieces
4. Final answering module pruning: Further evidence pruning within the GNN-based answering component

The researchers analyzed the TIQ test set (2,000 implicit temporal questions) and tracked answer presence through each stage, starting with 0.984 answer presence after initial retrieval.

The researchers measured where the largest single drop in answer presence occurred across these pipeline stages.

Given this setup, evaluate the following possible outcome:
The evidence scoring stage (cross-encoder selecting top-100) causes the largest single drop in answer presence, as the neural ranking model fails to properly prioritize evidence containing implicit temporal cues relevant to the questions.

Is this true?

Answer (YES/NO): NO